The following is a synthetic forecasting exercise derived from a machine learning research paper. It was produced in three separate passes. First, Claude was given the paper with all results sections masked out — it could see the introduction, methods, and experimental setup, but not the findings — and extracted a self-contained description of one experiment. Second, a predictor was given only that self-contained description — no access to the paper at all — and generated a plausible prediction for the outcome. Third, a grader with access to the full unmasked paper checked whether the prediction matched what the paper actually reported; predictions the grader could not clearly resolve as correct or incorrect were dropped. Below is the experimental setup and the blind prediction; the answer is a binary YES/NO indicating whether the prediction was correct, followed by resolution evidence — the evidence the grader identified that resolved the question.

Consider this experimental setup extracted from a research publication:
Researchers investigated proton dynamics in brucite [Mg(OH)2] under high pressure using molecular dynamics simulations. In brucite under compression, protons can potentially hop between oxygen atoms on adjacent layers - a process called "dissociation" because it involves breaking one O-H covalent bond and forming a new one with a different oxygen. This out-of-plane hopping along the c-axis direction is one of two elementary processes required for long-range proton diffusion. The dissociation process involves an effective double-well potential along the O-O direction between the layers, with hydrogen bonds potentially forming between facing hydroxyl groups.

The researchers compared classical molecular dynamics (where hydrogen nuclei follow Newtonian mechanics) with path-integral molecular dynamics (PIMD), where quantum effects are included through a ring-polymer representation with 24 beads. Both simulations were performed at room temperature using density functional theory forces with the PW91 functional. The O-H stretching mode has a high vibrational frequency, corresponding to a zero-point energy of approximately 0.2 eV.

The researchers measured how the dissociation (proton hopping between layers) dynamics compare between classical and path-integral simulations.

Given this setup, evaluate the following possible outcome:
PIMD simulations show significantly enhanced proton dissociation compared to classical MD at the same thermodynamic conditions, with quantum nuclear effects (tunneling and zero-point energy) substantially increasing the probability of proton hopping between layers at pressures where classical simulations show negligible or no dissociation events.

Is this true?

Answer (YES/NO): YES